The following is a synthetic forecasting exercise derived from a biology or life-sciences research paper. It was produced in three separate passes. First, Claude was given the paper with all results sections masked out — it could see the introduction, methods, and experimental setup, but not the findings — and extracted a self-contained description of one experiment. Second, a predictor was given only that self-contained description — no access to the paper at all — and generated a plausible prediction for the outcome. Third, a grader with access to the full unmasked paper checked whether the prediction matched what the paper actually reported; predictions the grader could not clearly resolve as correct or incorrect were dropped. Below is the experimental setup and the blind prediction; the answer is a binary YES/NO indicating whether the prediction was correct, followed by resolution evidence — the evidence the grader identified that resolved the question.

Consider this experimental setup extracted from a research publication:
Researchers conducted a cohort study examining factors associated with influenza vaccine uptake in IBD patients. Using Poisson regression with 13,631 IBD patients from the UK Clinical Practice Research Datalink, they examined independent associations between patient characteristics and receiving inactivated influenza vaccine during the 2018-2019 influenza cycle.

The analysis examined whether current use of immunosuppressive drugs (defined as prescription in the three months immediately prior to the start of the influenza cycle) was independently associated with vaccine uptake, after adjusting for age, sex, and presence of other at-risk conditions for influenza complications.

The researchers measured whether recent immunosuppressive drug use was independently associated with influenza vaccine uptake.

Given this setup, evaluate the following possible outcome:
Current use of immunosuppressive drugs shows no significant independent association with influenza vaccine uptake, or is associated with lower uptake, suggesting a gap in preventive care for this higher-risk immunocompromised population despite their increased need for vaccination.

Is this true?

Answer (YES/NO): NO